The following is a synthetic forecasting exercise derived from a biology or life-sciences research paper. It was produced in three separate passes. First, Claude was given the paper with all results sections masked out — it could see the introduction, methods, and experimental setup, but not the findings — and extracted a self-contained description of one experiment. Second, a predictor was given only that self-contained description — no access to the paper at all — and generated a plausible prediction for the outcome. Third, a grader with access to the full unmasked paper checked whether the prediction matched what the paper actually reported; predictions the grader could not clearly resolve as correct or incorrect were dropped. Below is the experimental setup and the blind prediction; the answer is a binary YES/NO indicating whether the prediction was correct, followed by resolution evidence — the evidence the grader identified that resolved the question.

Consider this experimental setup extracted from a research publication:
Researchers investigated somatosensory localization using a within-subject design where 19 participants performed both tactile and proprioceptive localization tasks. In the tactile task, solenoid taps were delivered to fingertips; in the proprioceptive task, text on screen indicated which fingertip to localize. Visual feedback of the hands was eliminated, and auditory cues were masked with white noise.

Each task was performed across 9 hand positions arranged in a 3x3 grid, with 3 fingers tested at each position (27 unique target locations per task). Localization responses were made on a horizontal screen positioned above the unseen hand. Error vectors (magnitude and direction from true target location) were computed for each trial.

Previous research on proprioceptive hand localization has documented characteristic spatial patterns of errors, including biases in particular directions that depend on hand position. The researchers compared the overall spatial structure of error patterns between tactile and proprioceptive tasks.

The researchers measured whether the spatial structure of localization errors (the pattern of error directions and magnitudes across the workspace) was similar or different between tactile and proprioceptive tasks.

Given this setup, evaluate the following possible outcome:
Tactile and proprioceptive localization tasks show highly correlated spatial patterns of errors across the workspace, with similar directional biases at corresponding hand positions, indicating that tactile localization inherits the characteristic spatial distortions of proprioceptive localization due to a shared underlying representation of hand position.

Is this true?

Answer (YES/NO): NO